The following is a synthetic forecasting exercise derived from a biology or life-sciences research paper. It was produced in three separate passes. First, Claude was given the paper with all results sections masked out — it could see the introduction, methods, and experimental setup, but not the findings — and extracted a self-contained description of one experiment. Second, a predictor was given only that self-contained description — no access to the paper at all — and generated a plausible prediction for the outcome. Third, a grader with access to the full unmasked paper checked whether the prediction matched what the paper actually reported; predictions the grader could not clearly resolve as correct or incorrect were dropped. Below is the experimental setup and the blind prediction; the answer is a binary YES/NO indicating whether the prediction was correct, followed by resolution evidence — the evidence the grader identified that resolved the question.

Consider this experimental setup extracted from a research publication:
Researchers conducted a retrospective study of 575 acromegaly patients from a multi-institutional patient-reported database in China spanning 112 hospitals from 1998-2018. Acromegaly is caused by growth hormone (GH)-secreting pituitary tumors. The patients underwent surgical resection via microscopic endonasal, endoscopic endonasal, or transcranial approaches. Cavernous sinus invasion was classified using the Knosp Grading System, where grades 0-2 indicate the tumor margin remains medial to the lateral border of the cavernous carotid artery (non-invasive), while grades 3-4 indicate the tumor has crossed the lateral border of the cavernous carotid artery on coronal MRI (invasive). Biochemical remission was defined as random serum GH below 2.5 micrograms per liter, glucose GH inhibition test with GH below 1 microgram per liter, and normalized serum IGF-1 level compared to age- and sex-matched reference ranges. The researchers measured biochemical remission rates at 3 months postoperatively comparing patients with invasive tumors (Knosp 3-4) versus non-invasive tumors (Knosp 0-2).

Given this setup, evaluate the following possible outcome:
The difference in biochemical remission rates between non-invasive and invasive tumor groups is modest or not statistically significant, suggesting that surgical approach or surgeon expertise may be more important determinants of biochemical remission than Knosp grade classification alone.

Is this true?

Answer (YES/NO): NO